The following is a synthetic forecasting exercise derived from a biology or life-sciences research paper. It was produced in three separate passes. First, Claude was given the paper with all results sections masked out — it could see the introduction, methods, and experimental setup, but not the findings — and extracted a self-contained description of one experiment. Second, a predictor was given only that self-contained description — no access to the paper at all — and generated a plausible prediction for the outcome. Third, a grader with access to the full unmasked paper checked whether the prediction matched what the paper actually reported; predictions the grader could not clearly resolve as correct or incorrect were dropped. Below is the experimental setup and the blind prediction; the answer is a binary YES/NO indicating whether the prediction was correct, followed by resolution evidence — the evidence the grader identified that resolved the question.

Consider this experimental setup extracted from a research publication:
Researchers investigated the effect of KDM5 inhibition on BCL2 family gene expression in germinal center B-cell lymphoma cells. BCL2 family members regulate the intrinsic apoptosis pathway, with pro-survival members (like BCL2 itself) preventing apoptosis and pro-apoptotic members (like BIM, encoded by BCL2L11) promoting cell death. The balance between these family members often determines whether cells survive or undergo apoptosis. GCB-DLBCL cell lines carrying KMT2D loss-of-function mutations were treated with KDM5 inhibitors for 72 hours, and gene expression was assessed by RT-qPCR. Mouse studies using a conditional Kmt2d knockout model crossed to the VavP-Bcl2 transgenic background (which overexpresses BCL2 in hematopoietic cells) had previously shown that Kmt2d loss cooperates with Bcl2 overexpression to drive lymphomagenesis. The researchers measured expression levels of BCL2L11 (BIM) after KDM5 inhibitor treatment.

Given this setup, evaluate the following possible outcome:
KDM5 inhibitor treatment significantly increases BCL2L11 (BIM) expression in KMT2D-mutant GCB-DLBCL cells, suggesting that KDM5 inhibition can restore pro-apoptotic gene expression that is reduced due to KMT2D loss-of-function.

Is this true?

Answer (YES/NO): YES